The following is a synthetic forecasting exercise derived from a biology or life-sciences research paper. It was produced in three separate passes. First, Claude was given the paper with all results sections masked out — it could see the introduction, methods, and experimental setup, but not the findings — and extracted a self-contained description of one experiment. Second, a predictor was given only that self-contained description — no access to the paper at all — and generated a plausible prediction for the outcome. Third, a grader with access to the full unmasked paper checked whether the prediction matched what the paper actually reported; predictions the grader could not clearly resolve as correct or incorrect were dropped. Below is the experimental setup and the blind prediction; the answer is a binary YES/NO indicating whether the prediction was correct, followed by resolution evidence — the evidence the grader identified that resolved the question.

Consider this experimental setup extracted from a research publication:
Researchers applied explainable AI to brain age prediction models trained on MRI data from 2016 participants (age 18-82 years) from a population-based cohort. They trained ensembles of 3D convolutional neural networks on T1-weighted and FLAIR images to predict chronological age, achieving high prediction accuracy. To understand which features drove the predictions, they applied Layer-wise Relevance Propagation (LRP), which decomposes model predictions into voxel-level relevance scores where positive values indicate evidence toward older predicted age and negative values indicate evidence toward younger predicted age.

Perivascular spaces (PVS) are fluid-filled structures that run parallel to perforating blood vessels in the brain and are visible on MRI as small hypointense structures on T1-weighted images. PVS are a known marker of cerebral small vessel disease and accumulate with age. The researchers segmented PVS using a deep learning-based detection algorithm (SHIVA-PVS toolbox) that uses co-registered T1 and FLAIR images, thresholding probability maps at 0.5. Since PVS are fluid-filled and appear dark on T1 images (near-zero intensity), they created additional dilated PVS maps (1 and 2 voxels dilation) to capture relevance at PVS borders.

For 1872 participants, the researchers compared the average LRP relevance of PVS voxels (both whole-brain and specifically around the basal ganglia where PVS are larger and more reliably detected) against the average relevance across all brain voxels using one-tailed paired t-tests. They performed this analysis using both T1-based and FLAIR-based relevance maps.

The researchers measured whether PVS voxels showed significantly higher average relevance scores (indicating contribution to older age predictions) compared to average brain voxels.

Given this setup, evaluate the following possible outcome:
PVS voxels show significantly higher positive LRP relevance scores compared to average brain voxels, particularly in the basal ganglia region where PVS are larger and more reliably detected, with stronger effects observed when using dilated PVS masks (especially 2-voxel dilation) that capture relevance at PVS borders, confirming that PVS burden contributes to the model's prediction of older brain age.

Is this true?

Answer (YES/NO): NO